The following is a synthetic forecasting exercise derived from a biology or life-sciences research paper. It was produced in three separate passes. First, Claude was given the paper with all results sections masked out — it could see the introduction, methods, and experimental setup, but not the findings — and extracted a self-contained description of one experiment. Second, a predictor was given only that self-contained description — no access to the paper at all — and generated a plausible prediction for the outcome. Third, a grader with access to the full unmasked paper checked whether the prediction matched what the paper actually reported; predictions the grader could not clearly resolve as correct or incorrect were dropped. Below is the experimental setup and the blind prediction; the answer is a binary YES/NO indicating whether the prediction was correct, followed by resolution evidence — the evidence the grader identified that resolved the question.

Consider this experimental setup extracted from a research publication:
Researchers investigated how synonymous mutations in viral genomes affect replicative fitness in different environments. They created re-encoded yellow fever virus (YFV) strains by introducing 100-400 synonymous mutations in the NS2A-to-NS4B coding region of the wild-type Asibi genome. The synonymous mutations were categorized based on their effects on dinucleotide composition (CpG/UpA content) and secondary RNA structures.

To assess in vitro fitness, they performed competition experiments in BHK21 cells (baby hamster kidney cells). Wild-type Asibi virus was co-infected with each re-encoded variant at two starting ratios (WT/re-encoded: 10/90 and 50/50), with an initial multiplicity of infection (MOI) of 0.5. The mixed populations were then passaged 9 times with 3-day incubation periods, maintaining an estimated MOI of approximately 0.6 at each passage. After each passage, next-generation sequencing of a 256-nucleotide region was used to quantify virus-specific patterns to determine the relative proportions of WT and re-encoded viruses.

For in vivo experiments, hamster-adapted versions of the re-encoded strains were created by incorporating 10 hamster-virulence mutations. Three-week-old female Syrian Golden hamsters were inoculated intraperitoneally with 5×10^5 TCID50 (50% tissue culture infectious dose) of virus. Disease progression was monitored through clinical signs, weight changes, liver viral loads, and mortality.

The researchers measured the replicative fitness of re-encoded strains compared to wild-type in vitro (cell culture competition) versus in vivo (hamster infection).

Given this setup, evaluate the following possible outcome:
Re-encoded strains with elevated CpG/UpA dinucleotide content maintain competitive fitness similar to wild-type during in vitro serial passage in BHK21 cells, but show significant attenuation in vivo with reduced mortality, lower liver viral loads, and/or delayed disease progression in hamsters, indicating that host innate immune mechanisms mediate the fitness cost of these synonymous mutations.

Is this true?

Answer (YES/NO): YES